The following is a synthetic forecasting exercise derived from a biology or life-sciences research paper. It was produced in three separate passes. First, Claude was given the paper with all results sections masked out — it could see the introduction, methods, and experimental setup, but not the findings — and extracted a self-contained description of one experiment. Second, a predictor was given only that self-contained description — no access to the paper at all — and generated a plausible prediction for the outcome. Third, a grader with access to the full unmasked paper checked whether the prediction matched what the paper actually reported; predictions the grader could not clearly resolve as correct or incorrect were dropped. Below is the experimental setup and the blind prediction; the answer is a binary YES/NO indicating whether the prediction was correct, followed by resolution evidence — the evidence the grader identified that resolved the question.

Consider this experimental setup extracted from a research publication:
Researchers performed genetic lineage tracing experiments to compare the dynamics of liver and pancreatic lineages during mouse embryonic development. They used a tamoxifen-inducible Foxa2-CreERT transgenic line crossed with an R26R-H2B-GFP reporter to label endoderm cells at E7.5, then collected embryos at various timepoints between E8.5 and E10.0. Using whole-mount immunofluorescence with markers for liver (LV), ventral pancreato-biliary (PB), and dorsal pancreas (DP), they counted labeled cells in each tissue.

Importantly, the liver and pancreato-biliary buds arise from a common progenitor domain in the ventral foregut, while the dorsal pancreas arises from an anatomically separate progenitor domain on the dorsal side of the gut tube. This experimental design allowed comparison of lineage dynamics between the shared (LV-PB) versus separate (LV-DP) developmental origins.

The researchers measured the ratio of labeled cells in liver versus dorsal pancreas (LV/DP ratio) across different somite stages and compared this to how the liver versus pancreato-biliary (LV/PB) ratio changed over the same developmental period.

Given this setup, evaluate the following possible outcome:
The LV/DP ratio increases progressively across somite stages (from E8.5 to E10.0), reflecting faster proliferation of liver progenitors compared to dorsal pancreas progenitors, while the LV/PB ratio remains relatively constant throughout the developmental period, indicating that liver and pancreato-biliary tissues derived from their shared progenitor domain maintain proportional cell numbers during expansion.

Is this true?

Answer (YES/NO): NO